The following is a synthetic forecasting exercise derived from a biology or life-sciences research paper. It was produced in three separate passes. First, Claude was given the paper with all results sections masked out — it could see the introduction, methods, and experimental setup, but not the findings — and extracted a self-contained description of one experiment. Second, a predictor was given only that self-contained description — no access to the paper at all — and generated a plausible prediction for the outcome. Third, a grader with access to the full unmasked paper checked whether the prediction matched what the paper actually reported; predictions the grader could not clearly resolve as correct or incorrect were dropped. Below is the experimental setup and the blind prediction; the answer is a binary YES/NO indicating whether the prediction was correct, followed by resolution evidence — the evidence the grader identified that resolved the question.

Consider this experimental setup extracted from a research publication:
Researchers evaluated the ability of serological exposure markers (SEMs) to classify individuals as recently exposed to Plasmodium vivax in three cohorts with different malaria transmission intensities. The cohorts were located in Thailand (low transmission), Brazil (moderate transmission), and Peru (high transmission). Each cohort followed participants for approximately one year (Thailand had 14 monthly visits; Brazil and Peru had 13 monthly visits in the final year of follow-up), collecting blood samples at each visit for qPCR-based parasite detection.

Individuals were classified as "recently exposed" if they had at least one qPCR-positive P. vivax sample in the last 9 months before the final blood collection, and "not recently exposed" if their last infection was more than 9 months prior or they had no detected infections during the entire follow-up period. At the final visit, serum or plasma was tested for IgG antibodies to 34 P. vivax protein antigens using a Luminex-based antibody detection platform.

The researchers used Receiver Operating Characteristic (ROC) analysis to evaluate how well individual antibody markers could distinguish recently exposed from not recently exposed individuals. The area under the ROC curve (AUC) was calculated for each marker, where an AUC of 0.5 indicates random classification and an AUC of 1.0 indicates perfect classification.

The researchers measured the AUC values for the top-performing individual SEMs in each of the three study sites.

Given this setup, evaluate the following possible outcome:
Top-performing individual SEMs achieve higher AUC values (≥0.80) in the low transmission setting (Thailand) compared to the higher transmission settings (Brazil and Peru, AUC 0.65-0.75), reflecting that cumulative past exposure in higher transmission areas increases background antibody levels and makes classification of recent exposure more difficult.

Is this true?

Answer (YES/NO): NO